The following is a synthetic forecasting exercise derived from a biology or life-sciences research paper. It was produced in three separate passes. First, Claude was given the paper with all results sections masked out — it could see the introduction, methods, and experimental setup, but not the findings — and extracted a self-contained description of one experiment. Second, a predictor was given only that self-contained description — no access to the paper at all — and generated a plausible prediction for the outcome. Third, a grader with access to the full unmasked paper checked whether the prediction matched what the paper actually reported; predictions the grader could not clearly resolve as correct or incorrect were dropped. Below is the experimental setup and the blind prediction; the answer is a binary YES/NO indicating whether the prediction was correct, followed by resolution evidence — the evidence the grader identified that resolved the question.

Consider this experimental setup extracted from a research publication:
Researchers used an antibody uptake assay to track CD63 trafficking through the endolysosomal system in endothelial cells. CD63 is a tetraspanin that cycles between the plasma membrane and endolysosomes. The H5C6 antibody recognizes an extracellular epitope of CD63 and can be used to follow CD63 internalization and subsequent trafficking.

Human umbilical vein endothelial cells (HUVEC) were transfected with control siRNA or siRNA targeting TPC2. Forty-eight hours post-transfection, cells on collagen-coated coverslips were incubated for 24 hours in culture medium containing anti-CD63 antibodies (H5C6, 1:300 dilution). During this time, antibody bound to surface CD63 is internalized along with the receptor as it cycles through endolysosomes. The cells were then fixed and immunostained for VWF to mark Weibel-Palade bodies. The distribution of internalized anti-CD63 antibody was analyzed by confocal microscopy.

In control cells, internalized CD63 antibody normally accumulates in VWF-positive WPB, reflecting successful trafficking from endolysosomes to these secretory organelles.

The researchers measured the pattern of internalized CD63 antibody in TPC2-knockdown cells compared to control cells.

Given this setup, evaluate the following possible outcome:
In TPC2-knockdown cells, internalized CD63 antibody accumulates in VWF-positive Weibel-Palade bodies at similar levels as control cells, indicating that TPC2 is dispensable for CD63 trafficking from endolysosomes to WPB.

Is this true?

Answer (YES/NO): NO